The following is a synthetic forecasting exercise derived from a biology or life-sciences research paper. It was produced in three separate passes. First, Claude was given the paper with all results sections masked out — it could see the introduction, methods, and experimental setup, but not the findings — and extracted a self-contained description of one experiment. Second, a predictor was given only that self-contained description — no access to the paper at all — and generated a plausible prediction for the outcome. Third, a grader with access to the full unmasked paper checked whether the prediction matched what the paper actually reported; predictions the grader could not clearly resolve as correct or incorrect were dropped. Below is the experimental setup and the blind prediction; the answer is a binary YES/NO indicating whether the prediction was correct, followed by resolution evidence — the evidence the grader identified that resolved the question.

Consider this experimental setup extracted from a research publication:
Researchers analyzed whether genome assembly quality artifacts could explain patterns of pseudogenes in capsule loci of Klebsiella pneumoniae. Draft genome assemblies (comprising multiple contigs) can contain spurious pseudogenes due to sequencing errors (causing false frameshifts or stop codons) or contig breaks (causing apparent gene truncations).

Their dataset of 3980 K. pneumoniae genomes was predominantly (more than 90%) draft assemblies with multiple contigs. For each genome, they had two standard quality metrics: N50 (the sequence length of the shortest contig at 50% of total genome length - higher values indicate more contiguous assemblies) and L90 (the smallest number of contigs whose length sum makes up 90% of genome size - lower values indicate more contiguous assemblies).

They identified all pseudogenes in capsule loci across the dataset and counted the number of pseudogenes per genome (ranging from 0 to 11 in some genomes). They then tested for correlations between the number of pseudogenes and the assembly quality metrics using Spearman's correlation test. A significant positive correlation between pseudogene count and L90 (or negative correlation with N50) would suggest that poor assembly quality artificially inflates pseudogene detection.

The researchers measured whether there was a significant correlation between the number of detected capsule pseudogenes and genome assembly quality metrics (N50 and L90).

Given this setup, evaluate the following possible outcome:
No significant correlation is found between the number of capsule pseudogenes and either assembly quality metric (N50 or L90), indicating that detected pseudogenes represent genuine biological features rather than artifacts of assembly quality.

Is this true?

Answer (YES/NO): YES